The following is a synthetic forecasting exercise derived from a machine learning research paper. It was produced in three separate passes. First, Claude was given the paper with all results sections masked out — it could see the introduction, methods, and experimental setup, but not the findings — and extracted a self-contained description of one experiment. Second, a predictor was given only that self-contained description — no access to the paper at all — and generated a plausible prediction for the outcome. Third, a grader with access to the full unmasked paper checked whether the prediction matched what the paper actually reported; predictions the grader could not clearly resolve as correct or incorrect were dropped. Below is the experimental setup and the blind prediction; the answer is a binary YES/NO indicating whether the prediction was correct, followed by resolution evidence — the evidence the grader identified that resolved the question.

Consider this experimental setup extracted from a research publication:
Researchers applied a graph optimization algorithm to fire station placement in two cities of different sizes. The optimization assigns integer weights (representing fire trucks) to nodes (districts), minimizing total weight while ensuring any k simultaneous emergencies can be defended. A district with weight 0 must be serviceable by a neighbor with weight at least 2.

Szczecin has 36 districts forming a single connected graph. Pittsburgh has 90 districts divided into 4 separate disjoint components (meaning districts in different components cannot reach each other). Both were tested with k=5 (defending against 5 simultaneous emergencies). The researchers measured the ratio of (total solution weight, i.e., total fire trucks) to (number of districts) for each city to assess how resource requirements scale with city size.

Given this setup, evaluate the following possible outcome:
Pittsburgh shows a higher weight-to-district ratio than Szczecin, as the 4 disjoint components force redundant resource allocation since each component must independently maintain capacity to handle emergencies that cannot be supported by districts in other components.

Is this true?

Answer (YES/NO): YES